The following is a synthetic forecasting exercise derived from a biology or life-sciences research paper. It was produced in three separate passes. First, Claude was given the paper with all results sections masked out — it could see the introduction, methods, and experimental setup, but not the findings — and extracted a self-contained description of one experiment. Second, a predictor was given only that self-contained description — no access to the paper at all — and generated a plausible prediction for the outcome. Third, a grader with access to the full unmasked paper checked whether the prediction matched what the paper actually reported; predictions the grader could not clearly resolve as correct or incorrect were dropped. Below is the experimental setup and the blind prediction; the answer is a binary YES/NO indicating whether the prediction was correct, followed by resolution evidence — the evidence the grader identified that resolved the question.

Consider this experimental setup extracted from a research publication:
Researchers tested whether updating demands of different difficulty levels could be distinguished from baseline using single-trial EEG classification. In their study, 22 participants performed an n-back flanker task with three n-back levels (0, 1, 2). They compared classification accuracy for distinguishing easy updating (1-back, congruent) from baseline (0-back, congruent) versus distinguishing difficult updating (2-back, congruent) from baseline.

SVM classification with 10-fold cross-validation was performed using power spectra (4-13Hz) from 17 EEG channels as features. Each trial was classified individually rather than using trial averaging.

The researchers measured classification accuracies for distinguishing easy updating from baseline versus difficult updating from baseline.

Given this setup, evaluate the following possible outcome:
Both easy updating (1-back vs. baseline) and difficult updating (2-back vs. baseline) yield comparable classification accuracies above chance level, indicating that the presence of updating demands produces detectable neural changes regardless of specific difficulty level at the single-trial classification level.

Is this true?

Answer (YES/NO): NO